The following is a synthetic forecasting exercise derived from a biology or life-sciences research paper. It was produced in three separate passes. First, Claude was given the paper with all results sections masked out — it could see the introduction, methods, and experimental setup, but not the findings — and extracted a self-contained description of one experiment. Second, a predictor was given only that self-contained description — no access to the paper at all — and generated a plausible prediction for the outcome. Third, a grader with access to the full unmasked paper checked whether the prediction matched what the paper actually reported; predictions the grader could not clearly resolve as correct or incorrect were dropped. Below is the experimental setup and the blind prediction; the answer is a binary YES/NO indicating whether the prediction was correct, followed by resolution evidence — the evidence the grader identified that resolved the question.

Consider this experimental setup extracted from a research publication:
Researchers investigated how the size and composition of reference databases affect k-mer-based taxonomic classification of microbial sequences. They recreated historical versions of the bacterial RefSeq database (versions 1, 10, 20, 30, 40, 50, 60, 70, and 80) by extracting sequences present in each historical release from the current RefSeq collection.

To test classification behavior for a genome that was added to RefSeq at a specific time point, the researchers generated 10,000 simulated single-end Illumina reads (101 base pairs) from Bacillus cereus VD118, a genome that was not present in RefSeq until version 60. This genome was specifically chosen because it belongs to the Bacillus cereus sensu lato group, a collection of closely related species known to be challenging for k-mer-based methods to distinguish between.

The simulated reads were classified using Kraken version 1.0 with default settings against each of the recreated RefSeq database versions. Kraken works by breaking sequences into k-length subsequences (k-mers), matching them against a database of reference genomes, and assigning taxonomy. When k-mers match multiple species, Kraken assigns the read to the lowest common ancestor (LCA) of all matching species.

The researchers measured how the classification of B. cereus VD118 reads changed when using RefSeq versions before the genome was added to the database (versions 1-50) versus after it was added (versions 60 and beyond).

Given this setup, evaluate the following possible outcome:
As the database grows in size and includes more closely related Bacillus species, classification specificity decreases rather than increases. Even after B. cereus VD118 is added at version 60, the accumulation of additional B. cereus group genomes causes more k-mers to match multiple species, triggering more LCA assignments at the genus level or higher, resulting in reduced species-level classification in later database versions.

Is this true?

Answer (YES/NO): YES